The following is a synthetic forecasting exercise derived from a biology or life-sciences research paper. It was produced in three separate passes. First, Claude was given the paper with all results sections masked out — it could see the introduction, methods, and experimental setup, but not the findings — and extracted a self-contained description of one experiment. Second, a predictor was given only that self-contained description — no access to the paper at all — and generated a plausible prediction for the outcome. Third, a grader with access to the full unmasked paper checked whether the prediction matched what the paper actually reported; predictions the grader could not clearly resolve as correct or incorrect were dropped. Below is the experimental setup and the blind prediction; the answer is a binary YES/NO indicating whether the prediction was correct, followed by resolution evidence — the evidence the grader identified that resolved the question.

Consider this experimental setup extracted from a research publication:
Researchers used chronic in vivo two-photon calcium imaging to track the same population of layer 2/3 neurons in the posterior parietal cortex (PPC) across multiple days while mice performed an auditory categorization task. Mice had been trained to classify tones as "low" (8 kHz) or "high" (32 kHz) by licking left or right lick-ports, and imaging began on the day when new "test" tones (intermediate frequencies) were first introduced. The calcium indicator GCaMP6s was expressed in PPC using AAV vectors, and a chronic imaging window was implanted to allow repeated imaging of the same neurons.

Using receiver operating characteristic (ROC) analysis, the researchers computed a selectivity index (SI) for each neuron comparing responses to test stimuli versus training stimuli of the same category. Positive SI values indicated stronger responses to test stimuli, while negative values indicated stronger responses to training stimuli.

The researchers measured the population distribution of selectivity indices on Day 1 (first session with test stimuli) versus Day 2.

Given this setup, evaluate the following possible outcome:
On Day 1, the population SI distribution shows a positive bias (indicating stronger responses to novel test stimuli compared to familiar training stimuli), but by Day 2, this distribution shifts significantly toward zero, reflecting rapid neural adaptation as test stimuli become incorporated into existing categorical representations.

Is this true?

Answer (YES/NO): YES